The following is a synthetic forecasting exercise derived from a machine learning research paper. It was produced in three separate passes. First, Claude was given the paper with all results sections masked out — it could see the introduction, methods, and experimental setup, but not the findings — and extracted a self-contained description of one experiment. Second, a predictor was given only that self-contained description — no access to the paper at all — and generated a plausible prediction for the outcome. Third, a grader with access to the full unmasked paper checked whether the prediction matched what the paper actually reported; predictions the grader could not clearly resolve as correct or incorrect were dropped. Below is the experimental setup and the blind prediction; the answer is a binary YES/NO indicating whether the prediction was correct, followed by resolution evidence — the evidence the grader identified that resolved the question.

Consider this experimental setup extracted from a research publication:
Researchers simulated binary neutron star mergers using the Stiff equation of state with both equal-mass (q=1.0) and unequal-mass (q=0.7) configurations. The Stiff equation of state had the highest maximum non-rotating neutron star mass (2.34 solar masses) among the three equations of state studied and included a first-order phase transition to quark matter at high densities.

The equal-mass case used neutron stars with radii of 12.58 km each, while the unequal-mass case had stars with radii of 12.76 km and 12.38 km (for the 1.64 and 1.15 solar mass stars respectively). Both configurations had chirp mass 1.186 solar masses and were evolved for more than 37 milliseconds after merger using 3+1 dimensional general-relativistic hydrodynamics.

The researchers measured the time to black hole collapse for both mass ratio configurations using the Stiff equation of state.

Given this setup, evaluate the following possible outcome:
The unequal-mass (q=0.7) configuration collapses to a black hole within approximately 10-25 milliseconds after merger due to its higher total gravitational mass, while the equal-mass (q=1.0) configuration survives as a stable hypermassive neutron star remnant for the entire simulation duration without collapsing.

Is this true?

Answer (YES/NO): NO